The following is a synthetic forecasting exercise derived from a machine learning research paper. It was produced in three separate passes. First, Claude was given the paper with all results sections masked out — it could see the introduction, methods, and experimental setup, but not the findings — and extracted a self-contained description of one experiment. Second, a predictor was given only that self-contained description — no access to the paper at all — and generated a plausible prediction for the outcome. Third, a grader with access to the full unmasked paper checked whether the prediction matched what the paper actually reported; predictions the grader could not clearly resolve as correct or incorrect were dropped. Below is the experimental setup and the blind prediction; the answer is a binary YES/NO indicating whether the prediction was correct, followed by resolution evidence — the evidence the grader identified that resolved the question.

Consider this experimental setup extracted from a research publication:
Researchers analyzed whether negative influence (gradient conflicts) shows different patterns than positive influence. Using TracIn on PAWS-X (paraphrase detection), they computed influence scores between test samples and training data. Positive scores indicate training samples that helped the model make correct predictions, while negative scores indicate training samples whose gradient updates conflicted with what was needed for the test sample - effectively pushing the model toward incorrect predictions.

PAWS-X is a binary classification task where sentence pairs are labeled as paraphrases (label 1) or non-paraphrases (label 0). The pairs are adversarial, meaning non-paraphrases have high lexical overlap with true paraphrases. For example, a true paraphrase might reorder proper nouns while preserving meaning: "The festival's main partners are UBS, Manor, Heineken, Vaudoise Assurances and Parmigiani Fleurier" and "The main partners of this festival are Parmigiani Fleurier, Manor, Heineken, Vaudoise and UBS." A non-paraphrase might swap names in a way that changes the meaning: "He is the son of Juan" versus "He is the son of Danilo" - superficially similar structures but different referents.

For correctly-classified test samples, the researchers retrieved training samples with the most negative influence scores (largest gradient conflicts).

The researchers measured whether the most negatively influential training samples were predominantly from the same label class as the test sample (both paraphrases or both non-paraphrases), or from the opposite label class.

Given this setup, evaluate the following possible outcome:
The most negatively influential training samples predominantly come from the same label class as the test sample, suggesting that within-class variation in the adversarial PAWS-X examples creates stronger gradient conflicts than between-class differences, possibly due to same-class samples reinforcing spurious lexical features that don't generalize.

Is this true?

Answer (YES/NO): NO